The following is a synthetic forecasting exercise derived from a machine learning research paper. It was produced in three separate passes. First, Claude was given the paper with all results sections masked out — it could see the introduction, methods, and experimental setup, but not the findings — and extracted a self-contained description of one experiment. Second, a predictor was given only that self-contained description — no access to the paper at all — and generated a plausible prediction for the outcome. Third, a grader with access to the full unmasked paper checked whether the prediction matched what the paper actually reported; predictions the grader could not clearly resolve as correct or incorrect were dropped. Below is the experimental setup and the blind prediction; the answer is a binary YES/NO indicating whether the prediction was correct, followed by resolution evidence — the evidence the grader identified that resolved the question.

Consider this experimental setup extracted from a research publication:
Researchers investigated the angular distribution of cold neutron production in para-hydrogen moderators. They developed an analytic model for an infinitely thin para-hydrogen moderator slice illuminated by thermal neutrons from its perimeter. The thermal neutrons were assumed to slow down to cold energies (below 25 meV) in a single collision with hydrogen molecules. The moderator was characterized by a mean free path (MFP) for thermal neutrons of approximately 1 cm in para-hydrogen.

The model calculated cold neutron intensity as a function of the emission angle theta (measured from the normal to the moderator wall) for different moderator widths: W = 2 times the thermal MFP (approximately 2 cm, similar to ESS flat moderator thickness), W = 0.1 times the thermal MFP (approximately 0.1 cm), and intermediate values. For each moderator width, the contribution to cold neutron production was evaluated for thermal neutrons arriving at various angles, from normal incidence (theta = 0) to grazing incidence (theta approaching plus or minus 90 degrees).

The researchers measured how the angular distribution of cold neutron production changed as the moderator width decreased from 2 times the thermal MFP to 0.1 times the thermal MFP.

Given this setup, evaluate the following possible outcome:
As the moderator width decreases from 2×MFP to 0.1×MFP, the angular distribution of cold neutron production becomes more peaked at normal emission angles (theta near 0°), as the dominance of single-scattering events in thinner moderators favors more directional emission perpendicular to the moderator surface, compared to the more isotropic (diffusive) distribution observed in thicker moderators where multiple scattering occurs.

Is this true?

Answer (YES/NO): NO